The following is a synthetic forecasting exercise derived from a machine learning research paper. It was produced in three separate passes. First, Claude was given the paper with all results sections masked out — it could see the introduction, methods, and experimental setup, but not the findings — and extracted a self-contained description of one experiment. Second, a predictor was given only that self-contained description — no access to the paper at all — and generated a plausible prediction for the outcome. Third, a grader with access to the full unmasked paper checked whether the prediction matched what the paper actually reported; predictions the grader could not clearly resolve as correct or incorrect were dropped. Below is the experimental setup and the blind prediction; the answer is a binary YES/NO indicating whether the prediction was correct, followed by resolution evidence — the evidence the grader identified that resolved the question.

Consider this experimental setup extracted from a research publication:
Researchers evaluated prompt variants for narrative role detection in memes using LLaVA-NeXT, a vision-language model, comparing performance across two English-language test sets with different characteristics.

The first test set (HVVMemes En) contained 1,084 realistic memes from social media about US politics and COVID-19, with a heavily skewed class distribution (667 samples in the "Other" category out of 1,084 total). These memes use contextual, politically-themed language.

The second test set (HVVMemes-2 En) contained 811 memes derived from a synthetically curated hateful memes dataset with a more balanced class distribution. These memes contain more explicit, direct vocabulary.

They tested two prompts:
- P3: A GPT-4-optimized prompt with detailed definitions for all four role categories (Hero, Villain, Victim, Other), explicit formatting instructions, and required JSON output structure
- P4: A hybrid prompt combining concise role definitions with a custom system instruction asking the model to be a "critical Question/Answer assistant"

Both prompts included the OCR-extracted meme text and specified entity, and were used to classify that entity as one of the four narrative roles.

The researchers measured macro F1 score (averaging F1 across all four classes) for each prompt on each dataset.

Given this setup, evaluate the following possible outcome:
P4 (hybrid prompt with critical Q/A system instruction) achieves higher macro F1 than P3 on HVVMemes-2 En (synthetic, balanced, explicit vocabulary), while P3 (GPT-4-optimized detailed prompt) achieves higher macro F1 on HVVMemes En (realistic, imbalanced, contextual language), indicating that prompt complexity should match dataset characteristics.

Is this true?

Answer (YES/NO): YES